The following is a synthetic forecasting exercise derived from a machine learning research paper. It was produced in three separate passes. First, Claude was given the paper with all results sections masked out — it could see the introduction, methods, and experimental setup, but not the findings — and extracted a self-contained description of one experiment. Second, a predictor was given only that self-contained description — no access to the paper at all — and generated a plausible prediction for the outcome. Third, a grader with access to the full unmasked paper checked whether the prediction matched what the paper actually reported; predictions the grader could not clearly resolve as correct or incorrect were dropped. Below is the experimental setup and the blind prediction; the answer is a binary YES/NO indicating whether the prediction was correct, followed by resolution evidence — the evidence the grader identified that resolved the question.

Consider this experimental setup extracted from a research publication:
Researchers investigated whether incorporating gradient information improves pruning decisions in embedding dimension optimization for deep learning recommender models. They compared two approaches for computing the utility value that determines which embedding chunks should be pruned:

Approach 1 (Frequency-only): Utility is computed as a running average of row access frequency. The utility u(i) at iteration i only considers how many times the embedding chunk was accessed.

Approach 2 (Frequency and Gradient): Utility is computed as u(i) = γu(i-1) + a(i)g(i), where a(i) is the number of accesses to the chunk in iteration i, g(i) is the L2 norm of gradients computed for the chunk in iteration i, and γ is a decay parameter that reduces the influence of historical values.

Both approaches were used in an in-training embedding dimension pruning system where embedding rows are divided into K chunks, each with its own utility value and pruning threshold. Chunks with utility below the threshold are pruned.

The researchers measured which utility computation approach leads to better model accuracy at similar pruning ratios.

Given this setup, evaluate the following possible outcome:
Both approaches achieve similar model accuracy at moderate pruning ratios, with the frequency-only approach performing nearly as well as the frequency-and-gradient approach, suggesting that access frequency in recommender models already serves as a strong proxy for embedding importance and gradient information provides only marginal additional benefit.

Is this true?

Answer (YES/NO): NO